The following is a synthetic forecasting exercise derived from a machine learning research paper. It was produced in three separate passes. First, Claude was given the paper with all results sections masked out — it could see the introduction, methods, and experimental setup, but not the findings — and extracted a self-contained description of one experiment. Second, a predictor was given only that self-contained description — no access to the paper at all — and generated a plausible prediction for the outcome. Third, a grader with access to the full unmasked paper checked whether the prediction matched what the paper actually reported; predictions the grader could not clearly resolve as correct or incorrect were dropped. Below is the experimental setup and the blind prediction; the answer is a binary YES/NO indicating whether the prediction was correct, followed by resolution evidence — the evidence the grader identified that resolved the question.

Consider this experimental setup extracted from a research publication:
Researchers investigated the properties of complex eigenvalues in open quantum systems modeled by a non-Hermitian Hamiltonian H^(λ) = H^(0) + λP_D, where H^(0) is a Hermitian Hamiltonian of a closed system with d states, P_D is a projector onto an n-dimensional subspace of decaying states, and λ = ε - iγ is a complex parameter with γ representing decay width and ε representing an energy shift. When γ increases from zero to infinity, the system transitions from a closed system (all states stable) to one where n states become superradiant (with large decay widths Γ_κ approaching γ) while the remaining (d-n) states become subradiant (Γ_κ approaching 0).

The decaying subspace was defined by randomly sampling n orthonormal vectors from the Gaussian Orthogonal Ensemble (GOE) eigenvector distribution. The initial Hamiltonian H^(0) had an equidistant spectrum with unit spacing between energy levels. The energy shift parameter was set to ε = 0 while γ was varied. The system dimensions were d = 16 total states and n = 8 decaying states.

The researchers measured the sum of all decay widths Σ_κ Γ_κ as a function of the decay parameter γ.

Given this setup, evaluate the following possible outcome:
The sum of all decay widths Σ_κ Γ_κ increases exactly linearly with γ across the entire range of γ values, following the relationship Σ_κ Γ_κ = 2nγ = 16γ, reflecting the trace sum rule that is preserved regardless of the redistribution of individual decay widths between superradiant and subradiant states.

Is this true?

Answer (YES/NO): NO